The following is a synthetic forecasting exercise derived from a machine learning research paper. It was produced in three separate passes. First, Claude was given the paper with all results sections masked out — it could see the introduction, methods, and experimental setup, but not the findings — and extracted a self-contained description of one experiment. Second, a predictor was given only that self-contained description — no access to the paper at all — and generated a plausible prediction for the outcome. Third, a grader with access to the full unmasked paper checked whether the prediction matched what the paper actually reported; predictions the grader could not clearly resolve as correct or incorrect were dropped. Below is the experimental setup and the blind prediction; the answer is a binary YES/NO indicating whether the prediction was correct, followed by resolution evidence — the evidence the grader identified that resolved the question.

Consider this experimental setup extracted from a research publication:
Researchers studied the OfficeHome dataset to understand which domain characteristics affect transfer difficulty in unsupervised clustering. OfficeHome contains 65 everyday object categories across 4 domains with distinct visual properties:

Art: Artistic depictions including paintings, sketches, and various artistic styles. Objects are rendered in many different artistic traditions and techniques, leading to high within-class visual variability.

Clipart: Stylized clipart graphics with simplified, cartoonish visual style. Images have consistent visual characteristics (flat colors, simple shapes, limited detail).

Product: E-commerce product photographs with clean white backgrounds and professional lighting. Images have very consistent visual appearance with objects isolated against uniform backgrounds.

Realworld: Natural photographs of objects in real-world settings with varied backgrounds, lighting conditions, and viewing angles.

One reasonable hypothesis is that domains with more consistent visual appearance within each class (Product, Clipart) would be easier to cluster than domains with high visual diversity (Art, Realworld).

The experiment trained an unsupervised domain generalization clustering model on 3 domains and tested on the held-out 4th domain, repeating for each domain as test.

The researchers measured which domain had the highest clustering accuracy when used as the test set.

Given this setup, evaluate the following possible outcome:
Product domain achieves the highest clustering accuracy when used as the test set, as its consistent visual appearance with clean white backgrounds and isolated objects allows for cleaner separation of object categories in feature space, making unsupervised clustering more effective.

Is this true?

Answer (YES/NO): YES